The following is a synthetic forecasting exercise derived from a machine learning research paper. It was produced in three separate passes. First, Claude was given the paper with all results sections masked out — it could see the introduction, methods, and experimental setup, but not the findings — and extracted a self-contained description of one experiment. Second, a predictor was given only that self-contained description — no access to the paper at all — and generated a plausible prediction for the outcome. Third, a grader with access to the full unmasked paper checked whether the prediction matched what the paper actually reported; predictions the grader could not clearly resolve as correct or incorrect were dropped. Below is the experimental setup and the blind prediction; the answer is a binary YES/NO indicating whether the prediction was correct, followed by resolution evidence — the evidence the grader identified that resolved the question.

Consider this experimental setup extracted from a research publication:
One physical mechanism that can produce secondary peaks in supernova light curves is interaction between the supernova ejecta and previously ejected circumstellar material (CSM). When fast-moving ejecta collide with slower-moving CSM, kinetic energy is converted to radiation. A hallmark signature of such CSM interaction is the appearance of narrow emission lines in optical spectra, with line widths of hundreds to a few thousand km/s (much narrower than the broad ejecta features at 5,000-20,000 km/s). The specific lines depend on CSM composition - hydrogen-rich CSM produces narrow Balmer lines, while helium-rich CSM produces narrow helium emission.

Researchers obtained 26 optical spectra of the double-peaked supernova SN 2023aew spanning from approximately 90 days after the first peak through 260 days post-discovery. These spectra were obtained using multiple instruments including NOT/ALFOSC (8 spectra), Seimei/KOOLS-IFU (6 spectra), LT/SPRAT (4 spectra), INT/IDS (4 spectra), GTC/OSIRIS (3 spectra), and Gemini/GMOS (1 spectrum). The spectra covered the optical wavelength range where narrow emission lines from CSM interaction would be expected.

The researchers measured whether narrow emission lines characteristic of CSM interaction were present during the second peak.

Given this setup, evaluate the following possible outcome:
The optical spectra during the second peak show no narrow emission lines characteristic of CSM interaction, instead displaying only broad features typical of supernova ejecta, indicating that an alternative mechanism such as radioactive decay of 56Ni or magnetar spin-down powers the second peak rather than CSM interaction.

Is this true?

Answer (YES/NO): YES